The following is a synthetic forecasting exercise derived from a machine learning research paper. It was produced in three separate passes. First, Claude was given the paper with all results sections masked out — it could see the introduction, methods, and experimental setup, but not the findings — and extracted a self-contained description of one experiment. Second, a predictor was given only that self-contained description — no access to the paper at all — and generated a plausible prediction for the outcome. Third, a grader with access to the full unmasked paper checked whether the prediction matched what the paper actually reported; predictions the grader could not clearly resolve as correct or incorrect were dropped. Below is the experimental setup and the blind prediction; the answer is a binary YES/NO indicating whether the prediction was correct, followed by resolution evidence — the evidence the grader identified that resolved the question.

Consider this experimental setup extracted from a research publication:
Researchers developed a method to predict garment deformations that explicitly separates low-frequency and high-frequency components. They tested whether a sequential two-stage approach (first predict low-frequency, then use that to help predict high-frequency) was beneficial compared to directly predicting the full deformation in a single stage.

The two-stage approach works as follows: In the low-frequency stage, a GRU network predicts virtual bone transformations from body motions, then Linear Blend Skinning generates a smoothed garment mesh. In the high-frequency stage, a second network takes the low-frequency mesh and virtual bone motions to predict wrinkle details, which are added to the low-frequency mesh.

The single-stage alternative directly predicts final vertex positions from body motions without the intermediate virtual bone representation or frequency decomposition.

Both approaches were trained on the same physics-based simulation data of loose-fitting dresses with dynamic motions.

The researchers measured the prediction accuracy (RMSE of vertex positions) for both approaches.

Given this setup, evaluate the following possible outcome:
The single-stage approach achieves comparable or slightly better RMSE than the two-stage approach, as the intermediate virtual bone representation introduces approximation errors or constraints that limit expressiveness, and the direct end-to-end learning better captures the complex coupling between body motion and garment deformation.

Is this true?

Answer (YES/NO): NO